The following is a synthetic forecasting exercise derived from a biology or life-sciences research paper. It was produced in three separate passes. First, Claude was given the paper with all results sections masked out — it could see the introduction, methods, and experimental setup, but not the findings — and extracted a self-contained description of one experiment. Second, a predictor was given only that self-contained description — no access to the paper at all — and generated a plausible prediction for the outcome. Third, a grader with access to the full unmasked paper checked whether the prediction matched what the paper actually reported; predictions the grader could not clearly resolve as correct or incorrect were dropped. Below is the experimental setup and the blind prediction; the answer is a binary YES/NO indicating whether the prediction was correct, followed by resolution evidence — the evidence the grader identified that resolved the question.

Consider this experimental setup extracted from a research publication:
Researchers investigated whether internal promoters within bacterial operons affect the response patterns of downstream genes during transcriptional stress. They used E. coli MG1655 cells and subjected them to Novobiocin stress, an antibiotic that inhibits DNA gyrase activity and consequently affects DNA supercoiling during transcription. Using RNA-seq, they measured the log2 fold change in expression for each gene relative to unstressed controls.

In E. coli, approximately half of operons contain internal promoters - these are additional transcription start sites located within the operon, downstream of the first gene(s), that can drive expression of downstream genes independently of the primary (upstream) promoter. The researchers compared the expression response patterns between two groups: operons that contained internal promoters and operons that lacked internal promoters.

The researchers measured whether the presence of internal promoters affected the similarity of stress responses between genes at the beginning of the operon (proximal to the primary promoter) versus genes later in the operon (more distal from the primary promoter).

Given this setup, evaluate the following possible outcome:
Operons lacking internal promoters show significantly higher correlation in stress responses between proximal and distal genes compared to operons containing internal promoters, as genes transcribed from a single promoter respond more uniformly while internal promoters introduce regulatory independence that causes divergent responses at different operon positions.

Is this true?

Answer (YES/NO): NO